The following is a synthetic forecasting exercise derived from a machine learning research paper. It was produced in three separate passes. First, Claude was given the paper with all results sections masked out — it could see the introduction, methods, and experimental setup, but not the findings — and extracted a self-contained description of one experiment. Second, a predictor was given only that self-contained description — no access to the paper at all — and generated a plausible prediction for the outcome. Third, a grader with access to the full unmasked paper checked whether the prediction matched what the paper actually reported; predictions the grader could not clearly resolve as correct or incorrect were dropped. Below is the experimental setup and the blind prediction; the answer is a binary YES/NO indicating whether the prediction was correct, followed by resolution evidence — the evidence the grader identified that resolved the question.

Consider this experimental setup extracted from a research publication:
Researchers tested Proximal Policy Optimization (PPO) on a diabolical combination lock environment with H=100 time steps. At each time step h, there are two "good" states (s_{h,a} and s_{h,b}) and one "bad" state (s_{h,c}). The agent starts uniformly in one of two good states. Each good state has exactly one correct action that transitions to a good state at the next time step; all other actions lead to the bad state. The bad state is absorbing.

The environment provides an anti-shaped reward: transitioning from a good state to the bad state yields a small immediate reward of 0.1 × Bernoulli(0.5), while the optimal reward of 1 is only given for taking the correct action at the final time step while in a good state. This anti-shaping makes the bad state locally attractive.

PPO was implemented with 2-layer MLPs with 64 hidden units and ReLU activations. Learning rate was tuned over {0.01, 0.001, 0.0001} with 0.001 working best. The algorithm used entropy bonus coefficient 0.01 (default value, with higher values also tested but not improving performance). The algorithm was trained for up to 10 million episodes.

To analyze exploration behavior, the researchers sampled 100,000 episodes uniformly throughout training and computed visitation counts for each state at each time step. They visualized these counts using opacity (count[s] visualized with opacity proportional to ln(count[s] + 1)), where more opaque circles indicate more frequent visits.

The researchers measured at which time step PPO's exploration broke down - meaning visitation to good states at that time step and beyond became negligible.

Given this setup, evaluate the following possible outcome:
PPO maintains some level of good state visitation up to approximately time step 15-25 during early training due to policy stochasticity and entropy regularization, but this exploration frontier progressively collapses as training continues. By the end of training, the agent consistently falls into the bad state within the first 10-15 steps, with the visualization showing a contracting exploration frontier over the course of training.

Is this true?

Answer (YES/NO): NO